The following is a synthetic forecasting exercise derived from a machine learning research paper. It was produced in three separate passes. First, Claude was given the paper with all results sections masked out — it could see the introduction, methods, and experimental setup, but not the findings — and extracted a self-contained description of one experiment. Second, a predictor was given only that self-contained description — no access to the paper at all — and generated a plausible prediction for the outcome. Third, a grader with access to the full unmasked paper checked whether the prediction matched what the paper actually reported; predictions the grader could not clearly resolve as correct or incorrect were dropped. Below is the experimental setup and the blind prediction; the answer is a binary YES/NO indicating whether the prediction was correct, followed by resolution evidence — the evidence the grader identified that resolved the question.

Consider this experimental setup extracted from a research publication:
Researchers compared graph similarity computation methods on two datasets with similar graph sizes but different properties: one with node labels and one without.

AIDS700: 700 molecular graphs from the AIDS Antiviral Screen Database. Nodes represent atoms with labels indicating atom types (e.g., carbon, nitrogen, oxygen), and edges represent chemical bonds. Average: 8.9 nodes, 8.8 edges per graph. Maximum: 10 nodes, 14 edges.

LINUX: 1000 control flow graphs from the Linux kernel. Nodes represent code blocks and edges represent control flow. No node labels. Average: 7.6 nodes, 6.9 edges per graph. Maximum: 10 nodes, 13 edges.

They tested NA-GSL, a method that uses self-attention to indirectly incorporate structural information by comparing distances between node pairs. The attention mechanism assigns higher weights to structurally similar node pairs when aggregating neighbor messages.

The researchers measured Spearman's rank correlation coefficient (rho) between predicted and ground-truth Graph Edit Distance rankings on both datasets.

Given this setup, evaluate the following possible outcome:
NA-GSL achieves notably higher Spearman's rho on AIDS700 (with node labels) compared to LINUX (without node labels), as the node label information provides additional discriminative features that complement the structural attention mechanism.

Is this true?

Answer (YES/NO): NO